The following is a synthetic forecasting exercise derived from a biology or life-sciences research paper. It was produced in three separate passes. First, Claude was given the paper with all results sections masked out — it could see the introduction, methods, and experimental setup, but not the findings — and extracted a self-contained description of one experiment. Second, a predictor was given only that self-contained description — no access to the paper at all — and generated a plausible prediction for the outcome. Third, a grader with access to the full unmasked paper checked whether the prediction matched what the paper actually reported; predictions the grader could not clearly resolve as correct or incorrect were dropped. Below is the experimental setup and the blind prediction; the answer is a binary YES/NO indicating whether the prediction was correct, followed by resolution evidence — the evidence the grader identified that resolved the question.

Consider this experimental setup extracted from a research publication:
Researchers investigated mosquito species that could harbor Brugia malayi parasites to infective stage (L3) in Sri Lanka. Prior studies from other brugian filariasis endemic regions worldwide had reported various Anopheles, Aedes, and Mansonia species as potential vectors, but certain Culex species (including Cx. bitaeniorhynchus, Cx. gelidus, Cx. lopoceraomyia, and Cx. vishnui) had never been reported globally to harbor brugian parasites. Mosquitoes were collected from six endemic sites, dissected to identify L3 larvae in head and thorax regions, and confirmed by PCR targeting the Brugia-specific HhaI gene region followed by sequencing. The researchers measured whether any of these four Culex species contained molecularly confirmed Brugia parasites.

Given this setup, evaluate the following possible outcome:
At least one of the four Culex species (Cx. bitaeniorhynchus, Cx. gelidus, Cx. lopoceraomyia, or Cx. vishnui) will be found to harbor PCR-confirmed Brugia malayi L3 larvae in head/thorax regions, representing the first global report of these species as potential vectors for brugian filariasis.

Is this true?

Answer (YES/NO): YES